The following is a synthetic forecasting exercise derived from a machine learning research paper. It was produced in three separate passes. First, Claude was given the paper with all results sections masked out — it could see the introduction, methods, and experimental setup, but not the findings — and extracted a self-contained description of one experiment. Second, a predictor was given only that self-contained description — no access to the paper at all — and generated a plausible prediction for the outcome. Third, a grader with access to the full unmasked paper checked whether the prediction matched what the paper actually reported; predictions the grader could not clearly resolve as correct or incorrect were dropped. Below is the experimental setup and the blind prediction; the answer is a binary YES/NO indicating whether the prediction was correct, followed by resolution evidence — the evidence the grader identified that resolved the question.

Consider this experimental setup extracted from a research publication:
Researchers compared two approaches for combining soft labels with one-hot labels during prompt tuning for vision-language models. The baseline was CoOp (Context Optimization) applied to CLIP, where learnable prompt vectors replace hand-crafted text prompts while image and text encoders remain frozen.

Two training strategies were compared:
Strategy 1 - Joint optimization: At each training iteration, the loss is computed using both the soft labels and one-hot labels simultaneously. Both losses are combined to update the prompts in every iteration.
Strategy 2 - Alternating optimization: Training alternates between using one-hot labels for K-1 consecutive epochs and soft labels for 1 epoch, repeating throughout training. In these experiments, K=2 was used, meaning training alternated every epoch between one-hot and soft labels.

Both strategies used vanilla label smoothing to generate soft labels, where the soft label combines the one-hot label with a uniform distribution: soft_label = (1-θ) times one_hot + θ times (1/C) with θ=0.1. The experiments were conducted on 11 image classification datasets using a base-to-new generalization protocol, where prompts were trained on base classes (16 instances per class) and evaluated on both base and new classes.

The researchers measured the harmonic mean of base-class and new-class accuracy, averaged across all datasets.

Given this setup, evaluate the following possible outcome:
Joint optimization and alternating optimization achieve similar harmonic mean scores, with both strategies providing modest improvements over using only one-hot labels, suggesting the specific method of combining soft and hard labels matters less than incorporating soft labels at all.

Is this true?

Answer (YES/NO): NO